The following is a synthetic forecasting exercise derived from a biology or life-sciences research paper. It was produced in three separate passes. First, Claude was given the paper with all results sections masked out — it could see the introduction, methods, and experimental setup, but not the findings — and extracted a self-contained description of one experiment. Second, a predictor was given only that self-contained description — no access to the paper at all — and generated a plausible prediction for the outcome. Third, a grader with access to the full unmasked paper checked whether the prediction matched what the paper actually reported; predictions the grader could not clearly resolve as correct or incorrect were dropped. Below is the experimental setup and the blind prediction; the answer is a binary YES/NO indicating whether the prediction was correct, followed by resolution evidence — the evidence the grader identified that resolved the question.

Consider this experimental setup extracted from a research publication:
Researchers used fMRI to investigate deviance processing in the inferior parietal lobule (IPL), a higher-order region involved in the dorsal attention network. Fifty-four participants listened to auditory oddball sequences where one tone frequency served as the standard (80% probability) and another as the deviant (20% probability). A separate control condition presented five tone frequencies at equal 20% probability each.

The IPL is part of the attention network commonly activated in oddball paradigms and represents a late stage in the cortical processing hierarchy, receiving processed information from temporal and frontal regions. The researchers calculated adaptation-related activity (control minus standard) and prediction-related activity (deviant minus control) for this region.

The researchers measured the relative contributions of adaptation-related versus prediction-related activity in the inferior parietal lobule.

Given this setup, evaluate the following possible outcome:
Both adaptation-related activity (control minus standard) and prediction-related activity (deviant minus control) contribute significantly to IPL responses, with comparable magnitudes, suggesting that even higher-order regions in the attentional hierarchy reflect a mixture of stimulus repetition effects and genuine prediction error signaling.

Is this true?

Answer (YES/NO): NO